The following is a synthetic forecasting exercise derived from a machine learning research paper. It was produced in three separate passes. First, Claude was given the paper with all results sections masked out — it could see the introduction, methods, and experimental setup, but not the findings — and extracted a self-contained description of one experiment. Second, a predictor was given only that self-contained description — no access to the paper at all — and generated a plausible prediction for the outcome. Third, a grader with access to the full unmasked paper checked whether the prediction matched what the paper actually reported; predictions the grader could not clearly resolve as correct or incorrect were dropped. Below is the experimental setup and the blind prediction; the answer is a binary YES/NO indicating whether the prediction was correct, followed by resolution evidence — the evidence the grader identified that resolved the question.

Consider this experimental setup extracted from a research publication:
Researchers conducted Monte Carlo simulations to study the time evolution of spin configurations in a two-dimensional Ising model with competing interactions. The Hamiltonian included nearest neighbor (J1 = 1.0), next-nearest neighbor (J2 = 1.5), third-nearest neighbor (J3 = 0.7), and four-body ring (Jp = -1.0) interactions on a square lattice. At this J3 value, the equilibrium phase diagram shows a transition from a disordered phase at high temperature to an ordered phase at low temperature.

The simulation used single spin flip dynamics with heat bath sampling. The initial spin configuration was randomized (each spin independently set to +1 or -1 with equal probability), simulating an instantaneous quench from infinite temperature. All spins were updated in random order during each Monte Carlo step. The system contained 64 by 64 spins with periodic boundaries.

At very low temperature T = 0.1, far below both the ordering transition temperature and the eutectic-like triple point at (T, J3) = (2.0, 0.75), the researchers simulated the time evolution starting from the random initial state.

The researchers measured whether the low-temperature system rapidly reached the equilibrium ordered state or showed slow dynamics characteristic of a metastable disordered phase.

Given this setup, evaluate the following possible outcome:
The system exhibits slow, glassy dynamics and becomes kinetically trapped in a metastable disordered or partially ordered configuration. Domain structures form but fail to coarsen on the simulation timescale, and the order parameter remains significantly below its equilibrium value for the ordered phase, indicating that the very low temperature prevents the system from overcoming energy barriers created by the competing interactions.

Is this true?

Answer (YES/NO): YES